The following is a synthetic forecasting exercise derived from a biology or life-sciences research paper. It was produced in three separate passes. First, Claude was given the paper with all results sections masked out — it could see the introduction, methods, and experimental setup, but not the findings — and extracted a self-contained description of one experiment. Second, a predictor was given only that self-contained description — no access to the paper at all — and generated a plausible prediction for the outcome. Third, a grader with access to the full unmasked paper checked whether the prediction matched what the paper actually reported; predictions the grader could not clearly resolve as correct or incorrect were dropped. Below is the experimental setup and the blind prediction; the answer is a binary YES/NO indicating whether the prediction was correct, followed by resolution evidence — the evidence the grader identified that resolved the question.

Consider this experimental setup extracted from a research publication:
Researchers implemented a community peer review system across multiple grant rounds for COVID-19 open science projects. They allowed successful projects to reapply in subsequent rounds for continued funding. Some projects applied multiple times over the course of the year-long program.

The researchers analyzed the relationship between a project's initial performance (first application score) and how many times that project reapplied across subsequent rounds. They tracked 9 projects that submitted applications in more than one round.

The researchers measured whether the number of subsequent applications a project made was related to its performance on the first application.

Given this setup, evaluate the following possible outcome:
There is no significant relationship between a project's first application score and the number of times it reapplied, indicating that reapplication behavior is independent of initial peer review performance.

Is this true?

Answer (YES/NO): NO